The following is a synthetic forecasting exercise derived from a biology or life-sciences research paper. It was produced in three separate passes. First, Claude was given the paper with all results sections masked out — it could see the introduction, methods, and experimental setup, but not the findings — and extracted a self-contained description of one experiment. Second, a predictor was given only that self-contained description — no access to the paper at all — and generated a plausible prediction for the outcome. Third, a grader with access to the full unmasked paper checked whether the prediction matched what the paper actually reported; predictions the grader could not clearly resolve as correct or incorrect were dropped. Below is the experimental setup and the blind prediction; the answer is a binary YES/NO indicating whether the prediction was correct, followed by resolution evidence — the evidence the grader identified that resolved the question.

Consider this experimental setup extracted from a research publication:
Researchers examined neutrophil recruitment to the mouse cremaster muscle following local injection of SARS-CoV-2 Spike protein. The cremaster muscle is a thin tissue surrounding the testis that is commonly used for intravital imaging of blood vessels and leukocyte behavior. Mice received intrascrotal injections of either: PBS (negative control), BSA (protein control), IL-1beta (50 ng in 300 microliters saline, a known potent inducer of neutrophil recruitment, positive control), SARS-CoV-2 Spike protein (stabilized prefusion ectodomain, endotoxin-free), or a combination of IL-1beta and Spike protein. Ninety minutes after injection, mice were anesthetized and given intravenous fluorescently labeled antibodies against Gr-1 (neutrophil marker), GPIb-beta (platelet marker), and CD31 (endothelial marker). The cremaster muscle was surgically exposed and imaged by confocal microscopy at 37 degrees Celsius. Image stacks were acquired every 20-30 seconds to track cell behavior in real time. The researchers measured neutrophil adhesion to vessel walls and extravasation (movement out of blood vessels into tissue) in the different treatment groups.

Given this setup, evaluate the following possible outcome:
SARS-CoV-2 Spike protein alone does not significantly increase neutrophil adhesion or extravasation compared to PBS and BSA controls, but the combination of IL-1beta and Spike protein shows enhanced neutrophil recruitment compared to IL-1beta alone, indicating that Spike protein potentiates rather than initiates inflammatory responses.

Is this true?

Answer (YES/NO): NO